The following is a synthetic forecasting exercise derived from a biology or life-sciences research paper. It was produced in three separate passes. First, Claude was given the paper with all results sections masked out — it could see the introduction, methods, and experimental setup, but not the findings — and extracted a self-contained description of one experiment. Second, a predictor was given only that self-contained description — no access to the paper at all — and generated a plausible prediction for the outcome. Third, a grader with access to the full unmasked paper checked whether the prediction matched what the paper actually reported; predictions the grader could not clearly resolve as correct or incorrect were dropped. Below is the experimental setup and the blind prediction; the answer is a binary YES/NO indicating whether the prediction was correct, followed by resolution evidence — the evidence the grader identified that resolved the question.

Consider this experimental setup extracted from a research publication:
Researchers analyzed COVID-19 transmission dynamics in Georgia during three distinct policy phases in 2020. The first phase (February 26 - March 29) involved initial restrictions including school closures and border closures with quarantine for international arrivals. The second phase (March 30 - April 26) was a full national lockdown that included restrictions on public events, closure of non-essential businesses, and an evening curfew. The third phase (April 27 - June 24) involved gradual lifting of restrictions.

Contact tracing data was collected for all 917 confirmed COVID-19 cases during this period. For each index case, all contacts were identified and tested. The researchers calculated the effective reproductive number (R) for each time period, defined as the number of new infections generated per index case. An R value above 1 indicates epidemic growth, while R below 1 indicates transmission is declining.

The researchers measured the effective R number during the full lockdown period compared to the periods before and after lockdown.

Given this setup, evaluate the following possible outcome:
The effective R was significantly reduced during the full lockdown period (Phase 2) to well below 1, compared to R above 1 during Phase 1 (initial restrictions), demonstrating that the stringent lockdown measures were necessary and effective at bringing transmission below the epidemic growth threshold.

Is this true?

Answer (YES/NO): NO